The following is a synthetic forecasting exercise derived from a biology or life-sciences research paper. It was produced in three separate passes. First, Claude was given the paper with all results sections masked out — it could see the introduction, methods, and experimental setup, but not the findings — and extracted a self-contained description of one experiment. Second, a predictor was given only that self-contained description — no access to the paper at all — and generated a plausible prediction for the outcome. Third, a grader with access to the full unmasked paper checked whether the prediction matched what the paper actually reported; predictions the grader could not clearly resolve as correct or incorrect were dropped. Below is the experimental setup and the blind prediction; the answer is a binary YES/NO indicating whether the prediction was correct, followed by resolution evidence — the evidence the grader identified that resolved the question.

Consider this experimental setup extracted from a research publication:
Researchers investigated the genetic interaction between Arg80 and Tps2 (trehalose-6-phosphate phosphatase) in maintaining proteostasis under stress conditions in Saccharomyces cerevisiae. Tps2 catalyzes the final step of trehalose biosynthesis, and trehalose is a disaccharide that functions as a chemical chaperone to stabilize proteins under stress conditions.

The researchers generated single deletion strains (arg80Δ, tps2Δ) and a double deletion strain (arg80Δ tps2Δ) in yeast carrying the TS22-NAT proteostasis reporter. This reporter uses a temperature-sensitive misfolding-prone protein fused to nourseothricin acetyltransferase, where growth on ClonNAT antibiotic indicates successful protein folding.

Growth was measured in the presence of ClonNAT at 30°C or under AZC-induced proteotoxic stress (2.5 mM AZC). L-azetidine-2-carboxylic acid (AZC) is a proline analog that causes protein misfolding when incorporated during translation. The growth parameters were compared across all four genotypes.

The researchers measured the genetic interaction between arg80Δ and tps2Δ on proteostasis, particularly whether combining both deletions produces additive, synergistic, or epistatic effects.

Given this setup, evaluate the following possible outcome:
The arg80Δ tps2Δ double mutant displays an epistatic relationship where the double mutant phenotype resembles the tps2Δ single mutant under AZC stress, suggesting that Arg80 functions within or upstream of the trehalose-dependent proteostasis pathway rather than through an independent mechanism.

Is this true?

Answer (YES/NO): NO